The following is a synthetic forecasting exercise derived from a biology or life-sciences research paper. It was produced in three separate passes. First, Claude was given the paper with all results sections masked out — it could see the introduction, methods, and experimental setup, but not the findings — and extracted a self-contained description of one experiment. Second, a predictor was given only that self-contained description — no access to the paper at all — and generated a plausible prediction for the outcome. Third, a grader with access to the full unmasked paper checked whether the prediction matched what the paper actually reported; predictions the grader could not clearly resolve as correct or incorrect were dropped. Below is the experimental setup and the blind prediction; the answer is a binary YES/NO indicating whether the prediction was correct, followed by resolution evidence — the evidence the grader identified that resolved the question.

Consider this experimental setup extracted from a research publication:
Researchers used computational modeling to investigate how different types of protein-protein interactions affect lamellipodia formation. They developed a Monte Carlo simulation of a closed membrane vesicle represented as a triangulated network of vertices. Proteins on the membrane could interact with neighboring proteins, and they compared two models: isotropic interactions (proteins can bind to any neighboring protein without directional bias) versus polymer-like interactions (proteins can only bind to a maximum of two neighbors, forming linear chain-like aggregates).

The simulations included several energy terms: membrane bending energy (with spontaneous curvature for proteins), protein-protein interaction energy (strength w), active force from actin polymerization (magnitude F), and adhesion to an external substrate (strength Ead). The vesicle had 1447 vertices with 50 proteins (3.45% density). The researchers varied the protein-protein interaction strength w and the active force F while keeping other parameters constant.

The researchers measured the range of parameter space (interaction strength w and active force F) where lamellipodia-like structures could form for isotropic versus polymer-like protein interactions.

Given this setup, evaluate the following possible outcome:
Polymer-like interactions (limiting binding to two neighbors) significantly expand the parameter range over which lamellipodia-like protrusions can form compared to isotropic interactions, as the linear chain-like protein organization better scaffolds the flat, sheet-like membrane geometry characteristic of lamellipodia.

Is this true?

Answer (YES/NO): YES